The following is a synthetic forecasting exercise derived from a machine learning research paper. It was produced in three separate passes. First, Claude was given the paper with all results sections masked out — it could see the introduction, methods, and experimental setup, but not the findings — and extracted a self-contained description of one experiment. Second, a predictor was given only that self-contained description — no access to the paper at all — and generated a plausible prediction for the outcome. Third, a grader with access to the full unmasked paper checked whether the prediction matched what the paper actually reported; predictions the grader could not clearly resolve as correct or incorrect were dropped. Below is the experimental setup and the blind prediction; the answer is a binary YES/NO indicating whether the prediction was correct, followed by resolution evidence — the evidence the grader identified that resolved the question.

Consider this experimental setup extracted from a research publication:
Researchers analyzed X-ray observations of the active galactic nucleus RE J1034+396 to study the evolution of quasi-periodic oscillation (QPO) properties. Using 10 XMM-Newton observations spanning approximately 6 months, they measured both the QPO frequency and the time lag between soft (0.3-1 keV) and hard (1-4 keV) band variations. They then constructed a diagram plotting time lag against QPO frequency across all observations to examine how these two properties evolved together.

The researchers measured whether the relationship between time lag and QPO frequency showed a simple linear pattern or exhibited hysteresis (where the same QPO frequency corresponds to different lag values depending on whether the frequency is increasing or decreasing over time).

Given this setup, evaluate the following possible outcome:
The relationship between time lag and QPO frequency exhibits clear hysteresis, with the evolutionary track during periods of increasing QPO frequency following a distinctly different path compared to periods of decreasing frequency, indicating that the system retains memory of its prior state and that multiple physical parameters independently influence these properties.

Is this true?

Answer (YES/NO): YES